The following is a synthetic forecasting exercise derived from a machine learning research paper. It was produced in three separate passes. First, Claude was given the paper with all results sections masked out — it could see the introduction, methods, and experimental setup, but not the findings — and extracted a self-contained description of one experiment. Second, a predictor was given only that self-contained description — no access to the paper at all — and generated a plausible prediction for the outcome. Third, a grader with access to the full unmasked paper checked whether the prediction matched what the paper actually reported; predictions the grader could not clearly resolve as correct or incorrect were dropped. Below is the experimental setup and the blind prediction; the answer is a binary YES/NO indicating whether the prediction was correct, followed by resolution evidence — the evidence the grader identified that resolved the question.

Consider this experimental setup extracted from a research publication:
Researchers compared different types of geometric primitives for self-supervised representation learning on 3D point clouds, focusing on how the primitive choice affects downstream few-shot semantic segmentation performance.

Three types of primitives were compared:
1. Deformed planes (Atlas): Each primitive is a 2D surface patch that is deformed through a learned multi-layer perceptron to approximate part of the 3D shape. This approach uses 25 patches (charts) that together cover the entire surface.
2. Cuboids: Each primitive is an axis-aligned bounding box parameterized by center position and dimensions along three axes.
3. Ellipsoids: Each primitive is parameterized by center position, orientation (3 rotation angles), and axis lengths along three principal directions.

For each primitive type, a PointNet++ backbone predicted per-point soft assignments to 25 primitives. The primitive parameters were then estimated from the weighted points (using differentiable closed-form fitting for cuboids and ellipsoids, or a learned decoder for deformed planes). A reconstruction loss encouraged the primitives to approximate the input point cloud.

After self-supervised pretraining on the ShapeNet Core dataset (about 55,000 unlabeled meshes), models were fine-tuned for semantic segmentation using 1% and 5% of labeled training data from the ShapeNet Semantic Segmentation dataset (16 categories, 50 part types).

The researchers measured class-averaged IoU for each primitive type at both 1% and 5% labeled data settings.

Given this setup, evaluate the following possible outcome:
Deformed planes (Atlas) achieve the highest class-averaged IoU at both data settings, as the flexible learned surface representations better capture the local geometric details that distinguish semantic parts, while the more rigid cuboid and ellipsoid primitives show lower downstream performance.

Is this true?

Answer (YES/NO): NO